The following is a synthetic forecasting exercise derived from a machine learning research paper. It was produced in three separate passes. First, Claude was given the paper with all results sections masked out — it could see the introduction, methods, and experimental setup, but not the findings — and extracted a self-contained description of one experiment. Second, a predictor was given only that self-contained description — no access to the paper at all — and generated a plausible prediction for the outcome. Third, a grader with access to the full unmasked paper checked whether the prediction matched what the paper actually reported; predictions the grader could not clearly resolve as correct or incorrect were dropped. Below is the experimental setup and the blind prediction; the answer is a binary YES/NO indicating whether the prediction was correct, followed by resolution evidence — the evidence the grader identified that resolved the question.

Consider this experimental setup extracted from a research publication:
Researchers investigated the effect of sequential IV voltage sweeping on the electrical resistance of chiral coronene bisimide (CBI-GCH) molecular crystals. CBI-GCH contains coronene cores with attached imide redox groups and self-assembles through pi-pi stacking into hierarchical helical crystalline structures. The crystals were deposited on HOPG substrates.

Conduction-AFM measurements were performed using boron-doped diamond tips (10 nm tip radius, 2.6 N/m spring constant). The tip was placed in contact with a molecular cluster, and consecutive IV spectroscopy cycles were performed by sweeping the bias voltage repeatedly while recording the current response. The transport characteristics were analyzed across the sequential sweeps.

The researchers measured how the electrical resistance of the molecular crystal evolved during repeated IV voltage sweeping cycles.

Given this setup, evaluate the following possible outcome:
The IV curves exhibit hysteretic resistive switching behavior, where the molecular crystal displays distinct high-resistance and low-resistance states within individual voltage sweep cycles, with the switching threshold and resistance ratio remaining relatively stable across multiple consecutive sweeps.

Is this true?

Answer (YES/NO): NO